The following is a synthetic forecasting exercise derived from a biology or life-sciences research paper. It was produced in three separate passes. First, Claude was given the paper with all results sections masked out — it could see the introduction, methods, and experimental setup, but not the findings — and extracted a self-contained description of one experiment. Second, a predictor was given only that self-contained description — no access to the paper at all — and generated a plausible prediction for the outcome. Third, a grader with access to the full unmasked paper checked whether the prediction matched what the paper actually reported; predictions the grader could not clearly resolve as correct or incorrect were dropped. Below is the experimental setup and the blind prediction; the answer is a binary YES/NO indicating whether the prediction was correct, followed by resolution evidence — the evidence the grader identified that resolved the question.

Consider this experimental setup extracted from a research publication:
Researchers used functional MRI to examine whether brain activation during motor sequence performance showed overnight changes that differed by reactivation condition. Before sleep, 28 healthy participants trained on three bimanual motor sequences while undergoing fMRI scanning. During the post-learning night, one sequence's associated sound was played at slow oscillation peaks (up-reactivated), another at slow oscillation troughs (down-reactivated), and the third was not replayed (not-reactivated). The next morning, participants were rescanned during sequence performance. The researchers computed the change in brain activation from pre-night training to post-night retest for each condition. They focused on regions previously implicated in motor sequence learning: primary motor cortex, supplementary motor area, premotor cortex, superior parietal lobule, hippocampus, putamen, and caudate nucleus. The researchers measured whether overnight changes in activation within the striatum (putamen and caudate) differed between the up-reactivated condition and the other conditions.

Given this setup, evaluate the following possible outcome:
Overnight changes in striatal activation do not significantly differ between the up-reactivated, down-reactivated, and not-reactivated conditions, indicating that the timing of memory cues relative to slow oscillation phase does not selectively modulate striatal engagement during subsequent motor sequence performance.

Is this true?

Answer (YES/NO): NO